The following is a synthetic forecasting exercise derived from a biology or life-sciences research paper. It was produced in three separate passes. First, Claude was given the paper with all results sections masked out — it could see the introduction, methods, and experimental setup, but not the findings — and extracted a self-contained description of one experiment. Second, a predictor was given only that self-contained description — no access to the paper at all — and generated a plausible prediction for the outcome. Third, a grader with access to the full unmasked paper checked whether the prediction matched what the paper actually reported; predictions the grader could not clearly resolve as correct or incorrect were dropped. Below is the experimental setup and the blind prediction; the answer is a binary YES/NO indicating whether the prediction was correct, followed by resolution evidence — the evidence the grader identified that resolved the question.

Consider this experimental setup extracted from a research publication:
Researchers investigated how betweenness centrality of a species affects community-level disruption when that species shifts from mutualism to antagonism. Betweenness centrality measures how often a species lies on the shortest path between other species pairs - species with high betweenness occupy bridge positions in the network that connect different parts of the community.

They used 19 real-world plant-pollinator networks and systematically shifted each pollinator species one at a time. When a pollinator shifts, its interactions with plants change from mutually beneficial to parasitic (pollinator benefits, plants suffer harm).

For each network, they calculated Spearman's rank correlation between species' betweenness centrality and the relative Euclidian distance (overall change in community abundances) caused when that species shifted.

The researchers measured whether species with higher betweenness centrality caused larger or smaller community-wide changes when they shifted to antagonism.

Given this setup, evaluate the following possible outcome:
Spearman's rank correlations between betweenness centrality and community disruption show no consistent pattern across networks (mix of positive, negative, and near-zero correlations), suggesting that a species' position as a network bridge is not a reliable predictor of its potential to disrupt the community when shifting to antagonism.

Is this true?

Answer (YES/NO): NO